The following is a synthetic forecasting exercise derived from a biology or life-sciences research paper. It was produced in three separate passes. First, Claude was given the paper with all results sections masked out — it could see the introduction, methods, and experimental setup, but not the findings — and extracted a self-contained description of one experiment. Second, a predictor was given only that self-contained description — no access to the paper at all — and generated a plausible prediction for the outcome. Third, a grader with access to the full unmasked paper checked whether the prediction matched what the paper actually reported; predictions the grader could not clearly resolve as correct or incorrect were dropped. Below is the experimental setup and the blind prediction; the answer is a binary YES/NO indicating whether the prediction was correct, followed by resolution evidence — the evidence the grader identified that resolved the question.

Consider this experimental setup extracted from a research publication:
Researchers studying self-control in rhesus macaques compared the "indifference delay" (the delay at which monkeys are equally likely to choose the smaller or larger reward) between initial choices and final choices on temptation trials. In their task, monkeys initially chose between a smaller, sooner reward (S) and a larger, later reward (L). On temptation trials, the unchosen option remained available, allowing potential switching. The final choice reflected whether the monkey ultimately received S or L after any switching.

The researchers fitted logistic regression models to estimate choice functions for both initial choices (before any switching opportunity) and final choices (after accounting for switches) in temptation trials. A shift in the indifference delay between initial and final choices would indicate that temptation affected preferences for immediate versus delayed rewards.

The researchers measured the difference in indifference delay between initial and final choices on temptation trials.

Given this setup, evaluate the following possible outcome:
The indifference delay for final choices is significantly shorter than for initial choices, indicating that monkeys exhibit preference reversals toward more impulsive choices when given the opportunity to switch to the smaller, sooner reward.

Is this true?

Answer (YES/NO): YES